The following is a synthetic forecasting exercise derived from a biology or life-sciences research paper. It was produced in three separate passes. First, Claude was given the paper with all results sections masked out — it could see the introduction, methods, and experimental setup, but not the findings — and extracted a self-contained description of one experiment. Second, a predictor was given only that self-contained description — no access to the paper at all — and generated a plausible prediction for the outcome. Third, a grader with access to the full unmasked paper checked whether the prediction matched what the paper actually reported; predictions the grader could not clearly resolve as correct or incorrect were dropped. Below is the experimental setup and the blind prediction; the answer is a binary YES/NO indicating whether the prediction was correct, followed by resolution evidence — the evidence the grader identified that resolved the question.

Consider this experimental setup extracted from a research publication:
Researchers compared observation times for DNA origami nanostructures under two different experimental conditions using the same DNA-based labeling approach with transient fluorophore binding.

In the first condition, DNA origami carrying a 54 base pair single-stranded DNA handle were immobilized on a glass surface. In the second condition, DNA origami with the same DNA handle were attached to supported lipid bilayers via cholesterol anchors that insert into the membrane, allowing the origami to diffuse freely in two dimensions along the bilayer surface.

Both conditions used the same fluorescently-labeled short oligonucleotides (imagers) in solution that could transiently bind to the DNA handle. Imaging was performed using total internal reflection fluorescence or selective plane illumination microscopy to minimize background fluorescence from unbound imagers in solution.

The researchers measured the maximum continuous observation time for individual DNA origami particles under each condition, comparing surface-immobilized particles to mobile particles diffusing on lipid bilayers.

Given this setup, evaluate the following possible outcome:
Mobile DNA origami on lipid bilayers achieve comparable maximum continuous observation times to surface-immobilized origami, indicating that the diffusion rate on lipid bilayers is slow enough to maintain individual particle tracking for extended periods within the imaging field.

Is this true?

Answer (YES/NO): NO